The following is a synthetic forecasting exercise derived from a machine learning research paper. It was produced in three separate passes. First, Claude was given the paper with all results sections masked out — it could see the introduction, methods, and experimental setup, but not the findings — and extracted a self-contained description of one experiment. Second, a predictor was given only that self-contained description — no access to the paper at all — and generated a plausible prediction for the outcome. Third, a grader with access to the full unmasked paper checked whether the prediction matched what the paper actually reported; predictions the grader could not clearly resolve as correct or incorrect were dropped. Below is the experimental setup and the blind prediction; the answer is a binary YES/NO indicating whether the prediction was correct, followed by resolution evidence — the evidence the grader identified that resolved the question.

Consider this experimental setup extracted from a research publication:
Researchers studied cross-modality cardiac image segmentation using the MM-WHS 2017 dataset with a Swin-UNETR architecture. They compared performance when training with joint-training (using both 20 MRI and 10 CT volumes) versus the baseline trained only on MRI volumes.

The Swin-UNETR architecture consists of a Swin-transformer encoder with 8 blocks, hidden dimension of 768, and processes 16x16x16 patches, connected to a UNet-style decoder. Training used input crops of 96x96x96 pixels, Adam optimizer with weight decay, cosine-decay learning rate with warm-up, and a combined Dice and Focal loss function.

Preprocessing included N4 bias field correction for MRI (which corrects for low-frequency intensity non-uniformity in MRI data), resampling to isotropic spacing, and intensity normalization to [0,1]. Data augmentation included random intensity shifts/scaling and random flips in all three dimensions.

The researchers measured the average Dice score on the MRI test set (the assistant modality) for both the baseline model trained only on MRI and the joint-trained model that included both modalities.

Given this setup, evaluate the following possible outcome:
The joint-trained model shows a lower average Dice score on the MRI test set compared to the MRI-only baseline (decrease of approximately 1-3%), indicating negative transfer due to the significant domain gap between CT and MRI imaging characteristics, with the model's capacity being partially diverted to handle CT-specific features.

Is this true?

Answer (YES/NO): NO